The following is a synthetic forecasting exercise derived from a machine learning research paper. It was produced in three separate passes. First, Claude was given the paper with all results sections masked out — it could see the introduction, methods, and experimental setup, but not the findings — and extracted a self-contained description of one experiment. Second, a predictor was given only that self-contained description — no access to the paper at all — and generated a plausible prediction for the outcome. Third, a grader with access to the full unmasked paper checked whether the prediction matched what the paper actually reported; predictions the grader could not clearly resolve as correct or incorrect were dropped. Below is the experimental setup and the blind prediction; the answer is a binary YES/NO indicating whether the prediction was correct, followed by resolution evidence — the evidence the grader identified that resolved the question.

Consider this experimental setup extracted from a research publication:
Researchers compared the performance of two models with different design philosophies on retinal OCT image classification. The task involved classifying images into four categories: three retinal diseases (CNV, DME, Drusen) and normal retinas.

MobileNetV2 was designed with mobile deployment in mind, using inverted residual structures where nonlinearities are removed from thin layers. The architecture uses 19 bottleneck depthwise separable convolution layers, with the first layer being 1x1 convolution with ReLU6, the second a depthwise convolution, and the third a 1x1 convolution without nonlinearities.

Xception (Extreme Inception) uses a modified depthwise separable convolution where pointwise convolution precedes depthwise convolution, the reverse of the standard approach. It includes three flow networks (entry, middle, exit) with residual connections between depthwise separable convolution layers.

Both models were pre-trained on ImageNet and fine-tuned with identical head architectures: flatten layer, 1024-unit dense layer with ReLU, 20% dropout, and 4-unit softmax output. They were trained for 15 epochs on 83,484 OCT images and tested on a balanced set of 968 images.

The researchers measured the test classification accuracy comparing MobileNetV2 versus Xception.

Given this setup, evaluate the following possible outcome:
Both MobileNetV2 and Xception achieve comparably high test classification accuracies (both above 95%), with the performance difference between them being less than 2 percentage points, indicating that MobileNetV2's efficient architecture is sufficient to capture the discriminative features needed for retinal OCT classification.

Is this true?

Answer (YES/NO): YES